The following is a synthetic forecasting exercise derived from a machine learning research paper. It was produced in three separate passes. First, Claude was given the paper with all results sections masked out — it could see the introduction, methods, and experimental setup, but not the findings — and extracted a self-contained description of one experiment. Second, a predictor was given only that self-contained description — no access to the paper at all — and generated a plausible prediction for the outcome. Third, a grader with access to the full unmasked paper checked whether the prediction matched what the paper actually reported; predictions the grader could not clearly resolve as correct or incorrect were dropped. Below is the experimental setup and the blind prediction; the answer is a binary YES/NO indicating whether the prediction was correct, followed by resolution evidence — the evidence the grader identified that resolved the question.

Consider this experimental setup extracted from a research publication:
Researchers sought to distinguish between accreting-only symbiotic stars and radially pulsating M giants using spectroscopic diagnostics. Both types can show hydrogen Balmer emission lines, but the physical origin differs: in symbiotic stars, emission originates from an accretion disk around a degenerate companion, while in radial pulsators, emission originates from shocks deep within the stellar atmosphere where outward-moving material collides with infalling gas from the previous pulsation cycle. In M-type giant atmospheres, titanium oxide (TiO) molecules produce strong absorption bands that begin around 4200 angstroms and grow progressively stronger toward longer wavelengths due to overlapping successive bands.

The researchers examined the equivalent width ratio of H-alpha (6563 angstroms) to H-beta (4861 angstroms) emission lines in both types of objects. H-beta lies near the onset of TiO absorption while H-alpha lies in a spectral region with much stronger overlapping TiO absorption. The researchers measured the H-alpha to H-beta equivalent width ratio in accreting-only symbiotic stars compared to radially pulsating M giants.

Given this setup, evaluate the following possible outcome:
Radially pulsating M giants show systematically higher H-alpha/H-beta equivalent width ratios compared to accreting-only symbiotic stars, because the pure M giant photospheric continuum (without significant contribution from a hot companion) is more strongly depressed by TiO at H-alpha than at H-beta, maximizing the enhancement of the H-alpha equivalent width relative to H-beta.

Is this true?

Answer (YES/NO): NO